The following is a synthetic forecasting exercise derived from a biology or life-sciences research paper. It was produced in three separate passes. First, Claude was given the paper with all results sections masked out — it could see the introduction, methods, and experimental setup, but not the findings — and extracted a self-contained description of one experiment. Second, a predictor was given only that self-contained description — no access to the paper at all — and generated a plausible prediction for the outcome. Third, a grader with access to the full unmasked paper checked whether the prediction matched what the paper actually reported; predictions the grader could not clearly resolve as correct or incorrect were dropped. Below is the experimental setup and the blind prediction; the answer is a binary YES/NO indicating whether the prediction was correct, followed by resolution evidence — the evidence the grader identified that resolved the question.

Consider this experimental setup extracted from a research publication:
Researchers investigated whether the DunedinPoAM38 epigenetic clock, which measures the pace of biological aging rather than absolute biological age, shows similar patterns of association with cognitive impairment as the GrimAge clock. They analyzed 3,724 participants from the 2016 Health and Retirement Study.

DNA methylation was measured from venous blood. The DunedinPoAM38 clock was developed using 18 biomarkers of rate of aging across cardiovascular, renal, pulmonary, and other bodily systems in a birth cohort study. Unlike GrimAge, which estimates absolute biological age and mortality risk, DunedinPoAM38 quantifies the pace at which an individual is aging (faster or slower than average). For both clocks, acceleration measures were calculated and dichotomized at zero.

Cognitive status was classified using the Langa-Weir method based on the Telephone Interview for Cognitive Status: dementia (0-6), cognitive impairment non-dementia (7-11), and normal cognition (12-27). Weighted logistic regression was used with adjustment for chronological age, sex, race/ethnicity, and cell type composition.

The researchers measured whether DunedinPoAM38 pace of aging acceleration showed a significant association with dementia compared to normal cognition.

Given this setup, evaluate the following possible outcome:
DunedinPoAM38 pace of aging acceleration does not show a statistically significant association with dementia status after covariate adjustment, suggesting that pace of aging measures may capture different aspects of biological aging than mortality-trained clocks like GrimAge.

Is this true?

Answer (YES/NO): YES